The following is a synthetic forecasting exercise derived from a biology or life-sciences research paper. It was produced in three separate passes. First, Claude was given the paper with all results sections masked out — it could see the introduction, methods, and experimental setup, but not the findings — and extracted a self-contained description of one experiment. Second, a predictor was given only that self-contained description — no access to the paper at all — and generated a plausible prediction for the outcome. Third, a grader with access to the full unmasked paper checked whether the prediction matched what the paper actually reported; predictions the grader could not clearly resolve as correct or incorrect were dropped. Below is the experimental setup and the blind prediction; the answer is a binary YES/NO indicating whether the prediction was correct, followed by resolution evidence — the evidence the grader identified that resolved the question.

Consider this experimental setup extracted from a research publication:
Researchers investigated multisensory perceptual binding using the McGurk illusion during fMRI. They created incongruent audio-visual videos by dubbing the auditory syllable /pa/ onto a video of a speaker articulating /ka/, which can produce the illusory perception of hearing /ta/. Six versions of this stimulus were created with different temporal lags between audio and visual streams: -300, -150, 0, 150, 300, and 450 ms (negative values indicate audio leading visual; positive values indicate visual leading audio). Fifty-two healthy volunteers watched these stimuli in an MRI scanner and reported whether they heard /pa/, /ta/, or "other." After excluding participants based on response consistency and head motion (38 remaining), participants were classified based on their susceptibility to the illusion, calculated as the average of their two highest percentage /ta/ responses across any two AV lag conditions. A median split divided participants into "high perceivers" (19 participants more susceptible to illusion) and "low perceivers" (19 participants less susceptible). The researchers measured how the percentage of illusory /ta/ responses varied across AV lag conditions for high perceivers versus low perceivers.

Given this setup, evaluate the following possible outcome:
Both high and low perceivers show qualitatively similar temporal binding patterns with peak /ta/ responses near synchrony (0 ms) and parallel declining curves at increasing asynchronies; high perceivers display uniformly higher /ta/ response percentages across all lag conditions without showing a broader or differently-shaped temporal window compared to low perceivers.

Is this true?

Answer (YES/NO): NO